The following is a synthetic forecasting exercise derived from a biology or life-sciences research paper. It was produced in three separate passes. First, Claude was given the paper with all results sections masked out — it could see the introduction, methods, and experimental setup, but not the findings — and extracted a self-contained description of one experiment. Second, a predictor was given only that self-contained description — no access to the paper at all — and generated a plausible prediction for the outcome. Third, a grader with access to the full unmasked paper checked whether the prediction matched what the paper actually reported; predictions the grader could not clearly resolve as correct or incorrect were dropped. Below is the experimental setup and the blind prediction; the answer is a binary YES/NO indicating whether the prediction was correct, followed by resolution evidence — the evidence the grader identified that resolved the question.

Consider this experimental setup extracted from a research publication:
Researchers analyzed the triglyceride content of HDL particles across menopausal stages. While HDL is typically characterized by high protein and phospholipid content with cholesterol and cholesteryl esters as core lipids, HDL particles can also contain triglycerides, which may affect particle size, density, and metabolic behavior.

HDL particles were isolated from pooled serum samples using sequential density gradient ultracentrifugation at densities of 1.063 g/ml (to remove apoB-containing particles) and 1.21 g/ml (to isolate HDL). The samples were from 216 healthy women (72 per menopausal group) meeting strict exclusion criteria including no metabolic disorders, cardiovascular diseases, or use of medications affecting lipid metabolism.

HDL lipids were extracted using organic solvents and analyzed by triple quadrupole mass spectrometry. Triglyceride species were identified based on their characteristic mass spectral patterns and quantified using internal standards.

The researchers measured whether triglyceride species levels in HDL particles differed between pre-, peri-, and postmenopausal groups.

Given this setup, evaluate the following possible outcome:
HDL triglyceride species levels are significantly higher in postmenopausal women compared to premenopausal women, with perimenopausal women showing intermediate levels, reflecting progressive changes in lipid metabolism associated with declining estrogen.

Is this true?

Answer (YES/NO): NO